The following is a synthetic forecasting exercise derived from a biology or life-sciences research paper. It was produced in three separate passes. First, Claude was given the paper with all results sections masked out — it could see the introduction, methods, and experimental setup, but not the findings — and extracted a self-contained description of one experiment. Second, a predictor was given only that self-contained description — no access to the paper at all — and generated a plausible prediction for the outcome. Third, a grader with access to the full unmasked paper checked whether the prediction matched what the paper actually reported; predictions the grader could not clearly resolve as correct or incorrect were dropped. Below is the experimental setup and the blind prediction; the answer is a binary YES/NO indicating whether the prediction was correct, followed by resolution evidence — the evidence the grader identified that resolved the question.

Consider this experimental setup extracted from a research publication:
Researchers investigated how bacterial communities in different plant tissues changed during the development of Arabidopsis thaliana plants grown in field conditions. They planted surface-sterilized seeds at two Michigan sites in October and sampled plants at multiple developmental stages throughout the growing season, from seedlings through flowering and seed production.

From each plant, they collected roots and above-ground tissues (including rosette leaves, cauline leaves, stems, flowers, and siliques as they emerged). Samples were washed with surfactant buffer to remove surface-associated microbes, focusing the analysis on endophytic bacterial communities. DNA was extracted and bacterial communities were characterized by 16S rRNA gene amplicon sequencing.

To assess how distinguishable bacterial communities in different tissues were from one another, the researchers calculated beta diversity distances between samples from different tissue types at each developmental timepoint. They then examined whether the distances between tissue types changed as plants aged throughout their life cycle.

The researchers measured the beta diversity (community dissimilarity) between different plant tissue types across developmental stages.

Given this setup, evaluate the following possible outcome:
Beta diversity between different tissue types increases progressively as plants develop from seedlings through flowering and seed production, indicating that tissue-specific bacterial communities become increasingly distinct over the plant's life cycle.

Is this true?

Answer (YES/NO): YES